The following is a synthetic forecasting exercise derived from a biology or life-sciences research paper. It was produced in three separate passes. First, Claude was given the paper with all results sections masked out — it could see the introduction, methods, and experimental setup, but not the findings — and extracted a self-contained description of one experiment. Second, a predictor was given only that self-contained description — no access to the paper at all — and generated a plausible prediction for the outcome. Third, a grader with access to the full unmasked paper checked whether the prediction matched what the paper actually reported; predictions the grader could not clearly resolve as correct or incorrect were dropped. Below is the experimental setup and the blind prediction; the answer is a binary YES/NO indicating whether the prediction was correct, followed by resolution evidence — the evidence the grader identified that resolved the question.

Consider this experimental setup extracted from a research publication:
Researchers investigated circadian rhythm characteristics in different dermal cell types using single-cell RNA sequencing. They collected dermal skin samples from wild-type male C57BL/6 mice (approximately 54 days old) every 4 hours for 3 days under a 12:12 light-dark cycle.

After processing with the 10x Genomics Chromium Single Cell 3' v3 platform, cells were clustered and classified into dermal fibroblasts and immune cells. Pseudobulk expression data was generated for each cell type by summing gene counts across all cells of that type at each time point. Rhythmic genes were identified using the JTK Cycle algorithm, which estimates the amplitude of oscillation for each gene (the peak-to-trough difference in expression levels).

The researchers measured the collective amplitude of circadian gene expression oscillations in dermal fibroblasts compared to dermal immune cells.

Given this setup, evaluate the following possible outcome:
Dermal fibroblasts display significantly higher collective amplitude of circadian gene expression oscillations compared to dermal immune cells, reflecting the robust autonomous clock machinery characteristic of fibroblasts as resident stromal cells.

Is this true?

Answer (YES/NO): YES